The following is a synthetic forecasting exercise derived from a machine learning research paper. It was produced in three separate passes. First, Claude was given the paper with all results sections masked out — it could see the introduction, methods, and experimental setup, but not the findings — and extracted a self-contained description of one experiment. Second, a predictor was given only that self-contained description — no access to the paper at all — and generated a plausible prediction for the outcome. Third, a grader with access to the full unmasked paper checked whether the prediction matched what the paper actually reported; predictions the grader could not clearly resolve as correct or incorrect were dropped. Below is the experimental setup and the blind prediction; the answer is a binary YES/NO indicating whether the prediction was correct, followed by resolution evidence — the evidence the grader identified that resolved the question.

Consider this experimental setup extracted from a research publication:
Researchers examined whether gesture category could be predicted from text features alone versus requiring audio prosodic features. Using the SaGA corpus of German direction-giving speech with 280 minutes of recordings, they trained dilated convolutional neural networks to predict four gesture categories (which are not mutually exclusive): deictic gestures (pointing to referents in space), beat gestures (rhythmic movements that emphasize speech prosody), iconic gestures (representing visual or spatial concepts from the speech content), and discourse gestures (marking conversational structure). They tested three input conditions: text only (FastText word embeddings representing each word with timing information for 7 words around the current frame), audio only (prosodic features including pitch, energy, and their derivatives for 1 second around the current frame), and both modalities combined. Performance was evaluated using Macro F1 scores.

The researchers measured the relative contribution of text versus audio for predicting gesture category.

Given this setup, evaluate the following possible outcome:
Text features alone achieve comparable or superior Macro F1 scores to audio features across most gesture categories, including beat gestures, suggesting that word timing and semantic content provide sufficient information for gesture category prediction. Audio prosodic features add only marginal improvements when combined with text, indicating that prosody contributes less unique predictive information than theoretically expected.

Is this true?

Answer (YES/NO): NO